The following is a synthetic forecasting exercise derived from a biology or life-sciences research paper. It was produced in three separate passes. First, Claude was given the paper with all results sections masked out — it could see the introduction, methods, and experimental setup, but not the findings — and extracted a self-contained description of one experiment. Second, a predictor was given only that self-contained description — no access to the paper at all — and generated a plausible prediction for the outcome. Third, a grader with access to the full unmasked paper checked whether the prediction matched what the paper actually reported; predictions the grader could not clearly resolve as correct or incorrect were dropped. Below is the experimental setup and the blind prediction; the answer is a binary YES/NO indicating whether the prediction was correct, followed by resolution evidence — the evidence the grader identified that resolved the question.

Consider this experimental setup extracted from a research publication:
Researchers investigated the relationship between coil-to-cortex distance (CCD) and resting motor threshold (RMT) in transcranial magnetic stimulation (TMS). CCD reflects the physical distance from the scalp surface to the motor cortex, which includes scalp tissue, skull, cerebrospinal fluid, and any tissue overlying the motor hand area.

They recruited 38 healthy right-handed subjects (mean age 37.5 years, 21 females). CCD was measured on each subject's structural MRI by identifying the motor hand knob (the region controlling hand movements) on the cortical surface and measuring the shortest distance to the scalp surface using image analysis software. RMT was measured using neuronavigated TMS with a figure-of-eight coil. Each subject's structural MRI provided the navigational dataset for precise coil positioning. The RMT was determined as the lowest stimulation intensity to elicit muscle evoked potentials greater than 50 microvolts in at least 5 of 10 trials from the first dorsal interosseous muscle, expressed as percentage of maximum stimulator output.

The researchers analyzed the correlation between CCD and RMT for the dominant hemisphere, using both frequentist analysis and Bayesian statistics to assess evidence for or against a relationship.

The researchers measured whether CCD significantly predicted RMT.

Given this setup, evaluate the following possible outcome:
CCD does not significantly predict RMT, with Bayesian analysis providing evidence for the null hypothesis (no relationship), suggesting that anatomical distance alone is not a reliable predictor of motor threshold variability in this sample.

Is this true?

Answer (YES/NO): NO